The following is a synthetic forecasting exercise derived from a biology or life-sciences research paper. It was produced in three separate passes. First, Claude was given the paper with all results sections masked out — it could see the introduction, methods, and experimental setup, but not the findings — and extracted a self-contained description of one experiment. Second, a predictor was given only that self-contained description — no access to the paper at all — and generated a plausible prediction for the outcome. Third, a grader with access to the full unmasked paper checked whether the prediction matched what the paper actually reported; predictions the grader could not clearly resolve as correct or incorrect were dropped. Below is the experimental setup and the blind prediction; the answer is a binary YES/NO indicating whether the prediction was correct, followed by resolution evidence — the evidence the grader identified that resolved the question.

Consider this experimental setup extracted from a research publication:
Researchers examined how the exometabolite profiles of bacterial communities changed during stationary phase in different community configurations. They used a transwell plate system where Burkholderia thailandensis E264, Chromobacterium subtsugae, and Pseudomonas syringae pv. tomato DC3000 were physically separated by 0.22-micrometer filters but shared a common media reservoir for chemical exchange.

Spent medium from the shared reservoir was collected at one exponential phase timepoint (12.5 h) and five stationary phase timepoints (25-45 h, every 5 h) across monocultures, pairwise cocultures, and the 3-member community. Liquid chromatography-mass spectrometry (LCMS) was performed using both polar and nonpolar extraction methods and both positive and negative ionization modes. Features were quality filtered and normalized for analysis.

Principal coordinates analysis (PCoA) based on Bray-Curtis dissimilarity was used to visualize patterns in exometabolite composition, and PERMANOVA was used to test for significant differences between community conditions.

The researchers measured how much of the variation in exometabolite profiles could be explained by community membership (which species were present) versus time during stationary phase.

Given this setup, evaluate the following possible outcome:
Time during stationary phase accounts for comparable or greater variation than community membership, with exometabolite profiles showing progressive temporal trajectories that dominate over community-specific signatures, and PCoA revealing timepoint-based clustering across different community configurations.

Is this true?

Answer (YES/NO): NO